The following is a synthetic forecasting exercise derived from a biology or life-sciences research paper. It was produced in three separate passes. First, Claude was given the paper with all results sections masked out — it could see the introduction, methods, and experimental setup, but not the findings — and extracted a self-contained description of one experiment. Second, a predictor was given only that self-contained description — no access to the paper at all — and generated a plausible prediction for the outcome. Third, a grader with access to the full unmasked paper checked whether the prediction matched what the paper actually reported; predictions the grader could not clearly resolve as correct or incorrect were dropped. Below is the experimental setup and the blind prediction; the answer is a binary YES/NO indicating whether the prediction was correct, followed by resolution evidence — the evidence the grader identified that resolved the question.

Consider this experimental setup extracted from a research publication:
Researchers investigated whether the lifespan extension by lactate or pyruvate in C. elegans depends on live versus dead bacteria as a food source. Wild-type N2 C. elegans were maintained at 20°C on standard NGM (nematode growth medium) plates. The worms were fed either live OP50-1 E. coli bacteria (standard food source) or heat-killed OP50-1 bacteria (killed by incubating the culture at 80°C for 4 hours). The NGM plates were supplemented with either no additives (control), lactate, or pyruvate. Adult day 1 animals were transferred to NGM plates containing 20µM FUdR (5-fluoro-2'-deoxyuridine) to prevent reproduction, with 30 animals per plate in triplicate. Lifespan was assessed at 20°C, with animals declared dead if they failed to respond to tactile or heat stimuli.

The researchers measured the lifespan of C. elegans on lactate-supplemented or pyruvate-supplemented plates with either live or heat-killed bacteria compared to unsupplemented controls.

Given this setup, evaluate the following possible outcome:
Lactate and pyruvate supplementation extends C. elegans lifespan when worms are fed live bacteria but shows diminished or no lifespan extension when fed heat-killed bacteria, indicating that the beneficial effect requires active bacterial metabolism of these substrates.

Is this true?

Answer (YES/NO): NO